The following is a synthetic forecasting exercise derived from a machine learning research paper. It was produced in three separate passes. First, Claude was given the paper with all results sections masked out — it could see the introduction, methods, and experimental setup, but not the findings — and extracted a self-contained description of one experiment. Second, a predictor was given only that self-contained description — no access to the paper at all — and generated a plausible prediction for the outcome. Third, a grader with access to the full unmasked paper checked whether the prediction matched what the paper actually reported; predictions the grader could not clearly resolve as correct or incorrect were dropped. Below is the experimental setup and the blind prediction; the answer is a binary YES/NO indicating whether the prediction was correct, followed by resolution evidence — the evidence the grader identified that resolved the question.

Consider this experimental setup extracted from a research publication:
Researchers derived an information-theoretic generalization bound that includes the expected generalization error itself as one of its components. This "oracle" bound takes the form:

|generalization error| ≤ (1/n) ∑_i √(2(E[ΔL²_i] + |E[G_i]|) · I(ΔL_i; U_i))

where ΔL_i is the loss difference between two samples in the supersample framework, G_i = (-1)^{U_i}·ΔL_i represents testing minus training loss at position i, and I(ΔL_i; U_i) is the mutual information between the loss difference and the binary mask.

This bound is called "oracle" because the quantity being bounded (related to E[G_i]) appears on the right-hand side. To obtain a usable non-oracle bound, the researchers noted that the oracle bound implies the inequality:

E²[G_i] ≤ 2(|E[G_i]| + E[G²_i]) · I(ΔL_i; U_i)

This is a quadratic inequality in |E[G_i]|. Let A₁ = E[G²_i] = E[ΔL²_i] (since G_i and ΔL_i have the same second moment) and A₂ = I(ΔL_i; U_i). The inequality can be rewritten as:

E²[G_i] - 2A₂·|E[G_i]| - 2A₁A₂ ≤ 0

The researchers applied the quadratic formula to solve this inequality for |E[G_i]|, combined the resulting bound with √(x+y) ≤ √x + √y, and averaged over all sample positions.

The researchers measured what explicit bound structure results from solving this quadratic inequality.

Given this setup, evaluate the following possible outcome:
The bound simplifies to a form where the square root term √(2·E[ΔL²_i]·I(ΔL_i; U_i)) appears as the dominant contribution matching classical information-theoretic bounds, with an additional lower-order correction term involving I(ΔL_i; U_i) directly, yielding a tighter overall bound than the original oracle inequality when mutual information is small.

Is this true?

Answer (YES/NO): NO